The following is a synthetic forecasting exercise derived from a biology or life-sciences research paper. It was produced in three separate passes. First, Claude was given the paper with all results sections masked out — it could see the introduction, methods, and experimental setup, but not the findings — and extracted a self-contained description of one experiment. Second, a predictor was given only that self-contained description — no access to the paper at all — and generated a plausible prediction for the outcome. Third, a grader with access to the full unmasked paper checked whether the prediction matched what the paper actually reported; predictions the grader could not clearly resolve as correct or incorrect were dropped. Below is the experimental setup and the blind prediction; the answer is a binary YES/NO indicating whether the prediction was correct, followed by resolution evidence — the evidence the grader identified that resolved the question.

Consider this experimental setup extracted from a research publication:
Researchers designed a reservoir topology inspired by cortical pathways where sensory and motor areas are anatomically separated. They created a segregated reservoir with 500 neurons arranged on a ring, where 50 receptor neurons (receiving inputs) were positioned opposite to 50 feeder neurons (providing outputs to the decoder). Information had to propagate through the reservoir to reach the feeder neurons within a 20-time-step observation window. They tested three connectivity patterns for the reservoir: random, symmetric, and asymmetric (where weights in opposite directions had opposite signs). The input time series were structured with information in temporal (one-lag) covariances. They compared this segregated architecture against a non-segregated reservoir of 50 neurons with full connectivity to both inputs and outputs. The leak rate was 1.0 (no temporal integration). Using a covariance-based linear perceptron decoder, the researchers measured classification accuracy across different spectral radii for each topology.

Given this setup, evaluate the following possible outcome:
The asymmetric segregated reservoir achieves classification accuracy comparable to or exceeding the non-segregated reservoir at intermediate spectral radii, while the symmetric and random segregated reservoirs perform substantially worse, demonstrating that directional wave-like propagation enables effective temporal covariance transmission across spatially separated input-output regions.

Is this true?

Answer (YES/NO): NO